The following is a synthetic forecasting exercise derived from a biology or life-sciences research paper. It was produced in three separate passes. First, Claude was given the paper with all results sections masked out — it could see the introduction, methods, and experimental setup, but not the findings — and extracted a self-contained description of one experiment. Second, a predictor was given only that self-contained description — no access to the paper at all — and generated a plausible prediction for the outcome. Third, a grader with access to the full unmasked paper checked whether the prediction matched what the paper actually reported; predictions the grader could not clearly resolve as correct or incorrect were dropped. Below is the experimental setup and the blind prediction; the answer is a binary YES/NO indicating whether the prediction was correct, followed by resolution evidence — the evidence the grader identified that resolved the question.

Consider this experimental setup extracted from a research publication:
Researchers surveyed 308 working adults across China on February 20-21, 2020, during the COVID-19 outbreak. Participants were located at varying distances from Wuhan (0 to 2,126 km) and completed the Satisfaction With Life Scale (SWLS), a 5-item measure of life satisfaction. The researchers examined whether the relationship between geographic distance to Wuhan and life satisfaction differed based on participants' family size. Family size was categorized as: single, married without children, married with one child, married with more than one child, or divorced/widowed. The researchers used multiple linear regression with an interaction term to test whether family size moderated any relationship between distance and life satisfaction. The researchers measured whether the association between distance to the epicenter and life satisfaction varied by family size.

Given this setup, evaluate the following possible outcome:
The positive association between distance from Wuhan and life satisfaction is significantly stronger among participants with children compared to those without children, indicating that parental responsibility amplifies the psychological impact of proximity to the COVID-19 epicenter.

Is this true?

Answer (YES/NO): NO